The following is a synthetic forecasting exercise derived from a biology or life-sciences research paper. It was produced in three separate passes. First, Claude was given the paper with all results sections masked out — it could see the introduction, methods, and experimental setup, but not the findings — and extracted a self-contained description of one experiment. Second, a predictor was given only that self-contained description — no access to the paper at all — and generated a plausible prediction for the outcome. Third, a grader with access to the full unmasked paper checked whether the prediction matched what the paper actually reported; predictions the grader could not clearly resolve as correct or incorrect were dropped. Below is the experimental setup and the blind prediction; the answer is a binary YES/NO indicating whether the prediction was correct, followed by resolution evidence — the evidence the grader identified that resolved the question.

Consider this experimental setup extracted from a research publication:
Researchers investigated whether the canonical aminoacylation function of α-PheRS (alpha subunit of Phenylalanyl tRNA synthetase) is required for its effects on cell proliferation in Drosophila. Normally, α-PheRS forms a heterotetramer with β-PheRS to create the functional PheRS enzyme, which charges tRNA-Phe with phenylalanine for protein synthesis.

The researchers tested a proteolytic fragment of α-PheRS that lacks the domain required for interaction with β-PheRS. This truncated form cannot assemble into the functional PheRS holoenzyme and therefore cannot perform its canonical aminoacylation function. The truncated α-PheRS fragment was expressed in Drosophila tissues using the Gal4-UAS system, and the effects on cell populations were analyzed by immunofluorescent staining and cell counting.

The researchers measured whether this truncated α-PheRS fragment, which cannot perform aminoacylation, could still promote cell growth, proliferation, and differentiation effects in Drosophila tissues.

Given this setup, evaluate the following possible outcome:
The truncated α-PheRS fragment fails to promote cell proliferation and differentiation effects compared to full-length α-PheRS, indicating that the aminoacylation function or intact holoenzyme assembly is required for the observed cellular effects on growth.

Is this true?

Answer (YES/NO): NO